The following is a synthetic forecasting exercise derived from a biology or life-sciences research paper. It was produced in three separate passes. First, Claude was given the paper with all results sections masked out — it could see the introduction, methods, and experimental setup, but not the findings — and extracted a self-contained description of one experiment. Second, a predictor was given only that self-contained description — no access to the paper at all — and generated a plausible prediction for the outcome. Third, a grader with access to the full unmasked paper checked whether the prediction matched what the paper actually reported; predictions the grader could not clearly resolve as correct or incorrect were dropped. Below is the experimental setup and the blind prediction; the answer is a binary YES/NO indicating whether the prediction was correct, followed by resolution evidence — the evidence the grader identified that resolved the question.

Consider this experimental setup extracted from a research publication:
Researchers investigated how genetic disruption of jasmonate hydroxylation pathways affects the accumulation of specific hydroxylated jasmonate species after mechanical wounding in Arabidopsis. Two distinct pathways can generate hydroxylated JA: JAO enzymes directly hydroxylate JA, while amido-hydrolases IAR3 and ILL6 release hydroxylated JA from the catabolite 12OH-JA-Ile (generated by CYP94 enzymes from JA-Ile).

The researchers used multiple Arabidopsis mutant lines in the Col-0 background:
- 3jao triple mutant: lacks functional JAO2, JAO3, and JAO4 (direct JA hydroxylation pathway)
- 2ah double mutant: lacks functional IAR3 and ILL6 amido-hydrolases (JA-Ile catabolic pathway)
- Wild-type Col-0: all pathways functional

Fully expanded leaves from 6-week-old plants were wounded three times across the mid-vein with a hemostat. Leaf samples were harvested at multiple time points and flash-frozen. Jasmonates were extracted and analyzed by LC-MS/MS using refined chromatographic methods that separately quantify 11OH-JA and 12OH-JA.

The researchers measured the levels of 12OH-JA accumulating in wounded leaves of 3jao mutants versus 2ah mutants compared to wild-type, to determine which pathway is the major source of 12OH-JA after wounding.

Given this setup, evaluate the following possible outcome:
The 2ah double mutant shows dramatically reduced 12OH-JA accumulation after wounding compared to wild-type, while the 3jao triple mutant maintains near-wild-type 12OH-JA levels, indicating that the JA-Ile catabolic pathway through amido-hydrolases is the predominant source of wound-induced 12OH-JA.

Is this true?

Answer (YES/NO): NO